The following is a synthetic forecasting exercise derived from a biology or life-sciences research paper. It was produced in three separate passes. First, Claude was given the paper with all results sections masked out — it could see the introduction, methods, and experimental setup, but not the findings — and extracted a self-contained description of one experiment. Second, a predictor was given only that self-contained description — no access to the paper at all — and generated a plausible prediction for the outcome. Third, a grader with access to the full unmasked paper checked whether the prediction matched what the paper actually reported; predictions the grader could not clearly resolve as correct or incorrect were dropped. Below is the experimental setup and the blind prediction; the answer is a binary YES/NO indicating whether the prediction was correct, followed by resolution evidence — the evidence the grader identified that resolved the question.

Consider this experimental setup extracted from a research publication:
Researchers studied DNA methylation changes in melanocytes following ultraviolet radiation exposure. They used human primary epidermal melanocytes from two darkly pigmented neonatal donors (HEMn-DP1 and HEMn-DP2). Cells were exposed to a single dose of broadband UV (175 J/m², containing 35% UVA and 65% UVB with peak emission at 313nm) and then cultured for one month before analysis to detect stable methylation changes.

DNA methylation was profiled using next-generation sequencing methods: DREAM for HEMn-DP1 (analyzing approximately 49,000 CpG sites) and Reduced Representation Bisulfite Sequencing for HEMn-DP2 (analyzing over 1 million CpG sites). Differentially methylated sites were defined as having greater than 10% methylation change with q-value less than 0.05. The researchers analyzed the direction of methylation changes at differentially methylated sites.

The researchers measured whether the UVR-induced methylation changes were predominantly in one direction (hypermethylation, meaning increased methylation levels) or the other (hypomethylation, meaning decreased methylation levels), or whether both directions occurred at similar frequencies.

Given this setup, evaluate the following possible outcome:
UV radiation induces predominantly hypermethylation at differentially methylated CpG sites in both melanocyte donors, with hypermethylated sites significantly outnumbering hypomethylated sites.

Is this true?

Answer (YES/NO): NO